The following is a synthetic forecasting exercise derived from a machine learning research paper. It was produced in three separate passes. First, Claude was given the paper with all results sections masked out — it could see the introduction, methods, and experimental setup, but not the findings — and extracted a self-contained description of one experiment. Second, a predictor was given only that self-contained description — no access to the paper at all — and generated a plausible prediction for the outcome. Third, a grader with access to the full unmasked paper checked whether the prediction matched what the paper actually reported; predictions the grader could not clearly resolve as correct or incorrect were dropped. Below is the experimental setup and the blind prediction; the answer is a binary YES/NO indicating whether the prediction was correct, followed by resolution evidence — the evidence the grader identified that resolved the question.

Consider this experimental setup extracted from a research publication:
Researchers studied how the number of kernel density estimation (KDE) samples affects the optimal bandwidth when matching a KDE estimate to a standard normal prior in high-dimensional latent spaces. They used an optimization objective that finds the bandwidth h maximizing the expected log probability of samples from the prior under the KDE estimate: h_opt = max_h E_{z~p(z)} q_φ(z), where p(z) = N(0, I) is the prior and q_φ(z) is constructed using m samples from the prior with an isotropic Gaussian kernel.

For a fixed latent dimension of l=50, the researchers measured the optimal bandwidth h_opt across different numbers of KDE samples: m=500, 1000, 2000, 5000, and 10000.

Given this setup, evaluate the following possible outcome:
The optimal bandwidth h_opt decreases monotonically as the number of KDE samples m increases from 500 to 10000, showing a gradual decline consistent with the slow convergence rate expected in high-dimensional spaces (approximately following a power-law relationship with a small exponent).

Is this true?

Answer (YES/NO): NO